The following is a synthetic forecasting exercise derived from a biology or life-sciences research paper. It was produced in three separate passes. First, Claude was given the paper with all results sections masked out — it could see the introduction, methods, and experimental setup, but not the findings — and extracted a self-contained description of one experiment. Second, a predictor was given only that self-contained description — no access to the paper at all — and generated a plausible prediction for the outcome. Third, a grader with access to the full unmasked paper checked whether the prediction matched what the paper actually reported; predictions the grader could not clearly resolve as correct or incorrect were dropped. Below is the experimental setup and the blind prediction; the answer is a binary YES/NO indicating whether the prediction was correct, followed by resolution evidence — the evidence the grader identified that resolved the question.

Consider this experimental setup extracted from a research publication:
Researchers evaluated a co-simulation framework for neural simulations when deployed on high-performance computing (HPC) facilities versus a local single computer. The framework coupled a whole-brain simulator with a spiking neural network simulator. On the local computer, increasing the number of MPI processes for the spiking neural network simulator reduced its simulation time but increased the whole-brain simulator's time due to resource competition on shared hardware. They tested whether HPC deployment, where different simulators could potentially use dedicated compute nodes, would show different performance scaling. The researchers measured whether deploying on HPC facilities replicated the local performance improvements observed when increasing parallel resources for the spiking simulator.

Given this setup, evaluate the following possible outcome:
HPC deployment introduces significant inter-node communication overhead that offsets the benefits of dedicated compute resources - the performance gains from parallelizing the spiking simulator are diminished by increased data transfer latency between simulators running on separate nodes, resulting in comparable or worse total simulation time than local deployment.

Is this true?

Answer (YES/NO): YES